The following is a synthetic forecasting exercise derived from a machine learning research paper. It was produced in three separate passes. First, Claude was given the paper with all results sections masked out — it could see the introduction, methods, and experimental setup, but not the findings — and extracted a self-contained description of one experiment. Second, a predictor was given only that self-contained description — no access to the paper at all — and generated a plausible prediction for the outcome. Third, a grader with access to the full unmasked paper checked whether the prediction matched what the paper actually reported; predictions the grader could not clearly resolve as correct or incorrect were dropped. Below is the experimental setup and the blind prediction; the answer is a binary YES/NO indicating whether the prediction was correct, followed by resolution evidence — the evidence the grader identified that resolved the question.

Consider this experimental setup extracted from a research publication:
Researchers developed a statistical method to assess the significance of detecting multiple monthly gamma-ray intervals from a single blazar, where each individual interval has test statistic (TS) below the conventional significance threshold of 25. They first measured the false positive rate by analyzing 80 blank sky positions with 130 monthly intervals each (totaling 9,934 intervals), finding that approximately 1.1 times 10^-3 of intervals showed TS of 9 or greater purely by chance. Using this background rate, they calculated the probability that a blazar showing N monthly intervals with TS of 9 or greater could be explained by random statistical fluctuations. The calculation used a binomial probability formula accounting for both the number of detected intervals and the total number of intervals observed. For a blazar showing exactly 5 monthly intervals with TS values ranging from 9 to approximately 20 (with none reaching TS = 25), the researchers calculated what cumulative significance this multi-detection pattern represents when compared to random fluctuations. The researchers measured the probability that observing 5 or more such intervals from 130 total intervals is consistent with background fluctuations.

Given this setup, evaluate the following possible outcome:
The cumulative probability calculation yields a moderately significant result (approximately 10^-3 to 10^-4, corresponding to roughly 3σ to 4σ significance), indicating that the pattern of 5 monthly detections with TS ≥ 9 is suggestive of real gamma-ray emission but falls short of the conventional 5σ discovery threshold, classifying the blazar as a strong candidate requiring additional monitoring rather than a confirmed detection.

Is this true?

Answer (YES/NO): NO